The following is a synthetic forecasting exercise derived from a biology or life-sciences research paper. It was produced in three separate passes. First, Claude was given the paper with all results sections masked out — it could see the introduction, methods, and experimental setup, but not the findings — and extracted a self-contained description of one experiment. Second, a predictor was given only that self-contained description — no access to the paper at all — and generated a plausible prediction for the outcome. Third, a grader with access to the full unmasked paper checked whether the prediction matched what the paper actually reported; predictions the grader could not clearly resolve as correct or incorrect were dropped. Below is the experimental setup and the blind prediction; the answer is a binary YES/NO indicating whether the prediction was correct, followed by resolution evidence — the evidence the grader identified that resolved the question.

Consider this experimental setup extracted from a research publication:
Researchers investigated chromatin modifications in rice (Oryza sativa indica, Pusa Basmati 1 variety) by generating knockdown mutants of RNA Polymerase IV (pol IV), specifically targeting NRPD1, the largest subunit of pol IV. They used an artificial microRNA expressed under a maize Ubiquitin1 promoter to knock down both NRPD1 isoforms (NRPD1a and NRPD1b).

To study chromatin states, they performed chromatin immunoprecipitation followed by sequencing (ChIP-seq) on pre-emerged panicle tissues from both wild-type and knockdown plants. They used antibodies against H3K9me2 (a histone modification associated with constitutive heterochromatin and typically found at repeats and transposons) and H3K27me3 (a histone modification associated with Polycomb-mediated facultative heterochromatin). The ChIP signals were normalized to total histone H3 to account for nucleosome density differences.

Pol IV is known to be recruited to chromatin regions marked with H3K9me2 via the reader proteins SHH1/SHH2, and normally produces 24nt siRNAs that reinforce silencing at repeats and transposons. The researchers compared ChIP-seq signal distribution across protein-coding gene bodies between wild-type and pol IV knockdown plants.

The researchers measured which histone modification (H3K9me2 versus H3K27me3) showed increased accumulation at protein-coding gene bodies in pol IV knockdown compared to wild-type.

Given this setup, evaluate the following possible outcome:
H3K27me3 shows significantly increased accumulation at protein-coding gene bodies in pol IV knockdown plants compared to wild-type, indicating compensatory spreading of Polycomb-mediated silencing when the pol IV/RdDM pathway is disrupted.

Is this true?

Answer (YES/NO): YES